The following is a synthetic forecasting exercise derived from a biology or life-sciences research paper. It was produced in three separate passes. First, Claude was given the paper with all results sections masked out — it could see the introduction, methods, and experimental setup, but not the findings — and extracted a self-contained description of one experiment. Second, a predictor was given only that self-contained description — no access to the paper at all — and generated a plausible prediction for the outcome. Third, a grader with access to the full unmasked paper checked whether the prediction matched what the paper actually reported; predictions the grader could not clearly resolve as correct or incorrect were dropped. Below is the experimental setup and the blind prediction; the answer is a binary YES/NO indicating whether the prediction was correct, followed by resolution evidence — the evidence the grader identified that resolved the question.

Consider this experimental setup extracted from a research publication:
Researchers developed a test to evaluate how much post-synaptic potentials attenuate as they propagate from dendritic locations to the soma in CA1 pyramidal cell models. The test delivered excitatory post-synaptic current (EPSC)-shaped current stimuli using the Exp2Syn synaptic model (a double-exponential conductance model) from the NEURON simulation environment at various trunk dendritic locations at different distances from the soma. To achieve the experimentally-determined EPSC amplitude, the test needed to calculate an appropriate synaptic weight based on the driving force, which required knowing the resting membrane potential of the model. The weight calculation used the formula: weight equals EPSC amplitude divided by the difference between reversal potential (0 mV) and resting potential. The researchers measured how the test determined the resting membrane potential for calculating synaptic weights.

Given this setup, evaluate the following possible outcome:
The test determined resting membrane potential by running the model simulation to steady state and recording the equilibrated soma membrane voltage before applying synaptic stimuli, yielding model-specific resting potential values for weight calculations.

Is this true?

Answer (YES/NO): YES